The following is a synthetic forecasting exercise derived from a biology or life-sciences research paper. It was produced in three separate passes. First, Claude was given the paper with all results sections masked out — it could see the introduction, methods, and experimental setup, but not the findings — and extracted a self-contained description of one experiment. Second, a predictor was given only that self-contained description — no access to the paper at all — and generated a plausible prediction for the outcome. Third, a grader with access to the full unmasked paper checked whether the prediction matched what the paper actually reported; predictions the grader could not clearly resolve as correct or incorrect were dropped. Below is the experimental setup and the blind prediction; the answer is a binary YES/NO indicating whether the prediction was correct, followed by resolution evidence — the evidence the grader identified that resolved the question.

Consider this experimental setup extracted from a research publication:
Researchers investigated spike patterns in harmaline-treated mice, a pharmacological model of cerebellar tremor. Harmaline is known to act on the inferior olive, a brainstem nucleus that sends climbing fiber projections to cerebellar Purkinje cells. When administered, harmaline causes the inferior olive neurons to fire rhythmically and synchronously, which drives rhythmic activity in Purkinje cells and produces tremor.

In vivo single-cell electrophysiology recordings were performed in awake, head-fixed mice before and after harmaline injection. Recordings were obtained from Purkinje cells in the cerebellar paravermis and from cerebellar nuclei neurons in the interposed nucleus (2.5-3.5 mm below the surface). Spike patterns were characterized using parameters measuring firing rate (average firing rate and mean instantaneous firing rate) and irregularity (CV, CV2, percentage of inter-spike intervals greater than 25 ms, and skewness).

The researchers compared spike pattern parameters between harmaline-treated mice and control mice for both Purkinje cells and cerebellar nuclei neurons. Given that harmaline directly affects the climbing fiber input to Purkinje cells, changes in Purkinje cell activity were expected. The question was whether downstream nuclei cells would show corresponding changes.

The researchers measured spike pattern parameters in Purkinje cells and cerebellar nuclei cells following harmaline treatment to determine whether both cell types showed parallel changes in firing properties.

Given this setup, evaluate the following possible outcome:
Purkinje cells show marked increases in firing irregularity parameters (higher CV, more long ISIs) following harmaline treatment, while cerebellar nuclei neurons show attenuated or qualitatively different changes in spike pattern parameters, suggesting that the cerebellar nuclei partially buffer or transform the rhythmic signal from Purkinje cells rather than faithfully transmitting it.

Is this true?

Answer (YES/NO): NO